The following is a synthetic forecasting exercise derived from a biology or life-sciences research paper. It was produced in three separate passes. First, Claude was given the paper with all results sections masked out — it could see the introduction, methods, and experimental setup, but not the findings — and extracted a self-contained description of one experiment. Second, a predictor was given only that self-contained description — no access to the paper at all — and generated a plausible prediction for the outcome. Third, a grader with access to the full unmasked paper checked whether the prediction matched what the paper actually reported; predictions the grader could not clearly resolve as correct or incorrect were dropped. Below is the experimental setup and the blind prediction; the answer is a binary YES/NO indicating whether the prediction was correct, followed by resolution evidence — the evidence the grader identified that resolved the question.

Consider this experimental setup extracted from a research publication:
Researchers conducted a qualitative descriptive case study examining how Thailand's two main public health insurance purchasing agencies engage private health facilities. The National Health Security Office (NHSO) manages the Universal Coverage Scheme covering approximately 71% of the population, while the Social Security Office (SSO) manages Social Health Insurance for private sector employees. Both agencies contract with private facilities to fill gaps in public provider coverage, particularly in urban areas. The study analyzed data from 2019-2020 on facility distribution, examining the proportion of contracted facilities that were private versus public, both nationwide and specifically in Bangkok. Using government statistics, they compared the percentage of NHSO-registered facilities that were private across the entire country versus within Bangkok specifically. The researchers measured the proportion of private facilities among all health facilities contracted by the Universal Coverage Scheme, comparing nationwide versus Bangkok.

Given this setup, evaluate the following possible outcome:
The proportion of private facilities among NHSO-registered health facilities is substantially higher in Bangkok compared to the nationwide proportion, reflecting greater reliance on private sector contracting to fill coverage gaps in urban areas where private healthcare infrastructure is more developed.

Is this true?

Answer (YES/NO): YES